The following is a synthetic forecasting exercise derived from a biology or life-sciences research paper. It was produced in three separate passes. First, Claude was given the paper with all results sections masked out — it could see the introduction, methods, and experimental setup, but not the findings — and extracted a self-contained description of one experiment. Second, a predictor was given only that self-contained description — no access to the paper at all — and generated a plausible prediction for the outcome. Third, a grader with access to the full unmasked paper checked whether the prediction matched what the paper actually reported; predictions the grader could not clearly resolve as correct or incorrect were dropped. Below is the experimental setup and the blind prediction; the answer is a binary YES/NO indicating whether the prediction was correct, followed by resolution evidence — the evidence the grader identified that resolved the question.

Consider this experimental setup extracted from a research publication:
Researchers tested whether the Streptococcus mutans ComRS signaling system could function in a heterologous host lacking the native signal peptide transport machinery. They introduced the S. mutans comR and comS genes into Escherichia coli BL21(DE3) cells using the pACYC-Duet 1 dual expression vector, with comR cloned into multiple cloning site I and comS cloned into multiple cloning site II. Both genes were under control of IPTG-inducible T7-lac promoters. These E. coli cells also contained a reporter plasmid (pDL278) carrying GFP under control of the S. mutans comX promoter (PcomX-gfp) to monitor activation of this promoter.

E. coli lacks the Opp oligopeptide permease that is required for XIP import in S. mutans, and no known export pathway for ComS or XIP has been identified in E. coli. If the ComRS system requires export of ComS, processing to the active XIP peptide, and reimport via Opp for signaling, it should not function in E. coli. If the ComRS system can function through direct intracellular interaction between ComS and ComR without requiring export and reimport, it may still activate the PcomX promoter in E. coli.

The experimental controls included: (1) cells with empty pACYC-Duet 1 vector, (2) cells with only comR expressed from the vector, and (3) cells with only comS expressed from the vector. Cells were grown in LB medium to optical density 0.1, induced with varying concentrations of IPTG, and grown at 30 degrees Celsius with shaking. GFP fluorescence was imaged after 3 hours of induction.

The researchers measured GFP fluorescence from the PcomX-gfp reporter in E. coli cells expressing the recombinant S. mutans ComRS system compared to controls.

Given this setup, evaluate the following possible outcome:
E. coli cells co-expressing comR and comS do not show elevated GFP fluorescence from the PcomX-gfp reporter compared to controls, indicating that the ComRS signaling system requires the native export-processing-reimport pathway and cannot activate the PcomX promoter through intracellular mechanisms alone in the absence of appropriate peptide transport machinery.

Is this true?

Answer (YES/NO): NO